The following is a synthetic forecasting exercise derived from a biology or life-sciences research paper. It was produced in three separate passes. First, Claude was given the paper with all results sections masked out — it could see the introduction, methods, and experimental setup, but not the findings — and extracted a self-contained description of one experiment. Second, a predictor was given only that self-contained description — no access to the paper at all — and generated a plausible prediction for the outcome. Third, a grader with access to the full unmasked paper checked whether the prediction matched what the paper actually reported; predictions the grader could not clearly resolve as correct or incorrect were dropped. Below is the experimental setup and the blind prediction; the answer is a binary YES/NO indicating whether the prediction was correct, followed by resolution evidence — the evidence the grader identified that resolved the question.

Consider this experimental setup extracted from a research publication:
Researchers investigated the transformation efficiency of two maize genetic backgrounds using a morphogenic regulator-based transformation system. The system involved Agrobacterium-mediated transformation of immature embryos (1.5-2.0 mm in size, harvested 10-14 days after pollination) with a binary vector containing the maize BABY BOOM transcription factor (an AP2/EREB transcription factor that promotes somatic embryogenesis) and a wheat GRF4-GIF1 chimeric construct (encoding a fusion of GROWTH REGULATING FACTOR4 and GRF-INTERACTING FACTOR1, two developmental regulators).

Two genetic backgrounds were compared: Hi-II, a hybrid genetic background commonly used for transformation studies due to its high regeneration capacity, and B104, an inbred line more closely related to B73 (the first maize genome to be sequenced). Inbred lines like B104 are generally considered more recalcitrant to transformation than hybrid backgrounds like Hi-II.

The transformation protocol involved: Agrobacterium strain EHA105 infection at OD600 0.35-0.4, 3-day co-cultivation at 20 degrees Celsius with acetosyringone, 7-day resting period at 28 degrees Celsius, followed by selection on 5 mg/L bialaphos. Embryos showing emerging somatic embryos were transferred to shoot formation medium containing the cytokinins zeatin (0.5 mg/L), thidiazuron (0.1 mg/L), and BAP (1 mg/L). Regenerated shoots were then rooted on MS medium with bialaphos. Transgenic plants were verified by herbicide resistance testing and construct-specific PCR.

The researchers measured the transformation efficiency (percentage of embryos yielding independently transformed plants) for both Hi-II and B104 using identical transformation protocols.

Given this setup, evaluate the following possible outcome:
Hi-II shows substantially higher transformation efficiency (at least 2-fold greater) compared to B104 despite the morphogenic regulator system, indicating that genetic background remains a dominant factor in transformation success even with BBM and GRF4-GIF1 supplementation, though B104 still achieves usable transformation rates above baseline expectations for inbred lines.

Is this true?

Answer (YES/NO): NO